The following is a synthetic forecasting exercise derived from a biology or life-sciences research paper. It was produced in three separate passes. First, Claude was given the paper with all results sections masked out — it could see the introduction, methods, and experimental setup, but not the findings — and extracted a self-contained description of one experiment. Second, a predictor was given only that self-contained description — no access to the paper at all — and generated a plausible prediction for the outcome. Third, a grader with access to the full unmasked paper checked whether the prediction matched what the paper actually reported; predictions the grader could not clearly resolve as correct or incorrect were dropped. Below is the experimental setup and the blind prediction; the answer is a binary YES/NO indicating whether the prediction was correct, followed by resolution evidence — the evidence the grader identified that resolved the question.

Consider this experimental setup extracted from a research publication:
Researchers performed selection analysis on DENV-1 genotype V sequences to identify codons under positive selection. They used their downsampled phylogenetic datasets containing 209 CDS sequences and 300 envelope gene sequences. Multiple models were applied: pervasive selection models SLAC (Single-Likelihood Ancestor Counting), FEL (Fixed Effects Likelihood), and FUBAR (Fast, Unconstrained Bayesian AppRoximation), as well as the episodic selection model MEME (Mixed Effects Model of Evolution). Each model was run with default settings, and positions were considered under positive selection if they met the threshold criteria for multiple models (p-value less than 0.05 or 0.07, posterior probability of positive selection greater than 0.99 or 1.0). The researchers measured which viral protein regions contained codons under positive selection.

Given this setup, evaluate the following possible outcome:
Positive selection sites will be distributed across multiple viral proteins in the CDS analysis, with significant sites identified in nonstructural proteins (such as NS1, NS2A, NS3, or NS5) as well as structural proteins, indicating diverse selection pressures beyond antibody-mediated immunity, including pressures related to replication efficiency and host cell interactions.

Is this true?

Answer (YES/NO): NO